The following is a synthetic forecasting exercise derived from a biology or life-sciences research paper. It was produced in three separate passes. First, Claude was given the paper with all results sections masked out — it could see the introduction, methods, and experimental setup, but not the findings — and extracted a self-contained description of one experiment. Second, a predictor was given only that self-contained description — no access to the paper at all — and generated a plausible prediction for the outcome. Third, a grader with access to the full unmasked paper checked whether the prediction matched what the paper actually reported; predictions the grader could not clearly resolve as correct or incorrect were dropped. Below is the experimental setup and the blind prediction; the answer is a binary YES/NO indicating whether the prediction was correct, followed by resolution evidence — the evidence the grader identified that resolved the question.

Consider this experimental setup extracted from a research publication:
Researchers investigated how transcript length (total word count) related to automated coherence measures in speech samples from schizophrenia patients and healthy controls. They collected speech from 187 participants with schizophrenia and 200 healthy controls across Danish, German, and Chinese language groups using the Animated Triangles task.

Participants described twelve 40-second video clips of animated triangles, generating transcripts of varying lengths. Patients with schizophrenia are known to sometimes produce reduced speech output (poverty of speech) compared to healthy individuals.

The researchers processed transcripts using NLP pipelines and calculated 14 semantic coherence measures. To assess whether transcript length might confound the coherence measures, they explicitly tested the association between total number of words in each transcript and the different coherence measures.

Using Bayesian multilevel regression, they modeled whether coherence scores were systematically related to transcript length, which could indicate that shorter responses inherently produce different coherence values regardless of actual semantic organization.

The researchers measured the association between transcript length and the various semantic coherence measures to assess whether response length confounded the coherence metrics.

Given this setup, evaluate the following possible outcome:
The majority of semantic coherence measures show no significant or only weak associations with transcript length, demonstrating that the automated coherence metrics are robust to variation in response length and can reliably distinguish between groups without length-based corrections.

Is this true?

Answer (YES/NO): NO